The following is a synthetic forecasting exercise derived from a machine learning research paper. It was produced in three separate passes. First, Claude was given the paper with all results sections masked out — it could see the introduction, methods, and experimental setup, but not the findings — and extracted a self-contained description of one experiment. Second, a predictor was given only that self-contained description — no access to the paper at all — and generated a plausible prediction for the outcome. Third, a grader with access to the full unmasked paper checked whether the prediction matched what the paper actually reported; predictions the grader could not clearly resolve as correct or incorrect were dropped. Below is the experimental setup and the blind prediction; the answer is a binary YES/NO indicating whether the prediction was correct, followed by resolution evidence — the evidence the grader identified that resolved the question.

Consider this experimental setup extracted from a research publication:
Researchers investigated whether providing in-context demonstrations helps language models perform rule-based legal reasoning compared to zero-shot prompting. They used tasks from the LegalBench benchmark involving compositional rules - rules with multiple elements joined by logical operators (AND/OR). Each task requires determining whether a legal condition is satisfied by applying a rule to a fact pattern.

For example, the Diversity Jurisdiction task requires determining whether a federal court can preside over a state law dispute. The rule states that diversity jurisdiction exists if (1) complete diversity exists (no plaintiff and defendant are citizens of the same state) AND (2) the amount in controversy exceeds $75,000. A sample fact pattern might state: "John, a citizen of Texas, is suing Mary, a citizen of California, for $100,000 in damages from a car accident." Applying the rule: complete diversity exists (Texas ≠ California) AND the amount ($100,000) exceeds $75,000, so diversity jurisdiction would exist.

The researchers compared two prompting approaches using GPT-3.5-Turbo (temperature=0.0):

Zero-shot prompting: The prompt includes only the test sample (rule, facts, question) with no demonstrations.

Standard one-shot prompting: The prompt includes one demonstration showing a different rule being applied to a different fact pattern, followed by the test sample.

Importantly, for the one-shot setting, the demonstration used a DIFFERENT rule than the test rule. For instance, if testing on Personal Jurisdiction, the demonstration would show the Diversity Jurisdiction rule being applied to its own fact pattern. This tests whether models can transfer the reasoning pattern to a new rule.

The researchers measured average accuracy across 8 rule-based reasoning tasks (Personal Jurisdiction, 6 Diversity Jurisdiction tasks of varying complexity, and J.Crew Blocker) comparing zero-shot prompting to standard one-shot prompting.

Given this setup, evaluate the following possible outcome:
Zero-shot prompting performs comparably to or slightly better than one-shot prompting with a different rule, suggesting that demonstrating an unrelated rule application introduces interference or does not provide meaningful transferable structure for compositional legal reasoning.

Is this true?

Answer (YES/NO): YES